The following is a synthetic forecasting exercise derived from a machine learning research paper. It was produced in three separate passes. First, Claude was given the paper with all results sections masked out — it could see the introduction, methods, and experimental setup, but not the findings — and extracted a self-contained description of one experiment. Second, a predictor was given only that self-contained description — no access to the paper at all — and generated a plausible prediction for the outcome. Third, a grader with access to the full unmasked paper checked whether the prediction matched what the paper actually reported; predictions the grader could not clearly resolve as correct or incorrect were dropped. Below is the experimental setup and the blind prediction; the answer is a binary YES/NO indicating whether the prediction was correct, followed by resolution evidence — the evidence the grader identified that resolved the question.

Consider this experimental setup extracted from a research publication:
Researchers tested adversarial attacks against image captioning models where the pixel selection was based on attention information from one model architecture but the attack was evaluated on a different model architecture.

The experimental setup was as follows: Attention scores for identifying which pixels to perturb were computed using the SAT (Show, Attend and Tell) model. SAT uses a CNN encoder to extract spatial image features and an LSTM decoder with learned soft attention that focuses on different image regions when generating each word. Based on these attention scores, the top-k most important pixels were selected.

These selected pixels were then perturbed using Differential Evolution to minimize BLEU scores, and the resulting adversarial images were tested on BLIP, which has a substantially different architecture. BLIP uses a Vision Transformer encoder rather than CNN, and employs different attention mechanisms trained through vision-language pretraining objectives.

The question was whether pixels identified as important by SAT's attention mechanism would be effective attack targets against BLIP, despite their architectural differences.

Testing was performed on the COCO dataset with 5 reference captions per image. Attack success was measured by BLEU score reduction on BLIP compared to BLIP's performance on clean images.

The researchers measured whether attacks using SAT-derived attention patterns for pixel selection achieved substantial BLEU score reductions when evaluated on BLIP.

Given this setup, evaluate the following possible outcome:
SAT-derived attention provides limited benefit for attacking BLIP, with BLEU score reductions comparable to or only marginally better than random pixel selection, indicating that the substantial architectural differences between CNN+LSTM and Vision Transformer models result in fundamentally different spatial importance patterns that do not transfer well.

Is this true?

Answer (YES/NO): NO